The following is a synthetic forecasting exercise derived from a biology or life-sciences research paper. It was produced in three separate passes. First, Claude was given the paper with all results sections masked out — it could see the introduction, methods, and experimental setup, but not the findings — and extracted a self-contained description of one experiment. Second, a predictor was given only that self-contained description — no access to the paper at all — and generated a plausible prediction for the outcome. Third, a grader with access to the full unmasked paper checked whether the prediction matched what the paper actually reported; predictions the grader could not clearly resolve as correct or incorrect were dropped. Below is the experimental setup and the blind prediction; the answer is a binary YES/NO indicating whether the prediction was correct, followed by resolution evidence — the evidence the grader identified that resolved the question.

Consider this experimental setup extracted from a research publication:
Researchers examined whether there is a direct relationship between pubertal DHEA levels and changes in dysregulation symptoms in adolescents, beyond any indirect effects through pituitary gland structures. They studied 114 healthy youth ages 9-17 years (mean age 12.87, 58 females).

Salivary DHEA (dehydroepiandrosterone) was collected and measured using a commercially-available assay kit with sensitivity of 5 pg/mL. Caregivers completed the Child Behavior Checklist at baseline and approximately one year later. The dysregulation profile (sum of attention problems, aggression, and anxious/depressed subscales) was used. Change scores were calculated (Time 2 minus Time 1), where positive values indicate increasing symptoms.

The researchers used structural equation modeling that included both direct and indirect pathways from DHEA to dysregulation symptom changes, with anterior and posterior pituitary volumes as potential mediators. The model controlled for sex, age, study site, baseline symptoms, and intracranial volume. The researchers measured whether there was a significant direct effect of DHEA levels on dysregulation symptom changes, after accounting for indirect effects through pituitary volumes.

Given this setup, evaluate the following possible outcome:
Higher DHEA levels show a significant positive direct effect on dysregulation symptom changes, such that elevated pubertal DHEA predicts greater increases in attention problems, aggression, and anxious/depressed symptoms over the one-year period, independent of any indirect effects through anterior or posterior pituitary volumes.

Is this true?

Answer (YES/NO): NO